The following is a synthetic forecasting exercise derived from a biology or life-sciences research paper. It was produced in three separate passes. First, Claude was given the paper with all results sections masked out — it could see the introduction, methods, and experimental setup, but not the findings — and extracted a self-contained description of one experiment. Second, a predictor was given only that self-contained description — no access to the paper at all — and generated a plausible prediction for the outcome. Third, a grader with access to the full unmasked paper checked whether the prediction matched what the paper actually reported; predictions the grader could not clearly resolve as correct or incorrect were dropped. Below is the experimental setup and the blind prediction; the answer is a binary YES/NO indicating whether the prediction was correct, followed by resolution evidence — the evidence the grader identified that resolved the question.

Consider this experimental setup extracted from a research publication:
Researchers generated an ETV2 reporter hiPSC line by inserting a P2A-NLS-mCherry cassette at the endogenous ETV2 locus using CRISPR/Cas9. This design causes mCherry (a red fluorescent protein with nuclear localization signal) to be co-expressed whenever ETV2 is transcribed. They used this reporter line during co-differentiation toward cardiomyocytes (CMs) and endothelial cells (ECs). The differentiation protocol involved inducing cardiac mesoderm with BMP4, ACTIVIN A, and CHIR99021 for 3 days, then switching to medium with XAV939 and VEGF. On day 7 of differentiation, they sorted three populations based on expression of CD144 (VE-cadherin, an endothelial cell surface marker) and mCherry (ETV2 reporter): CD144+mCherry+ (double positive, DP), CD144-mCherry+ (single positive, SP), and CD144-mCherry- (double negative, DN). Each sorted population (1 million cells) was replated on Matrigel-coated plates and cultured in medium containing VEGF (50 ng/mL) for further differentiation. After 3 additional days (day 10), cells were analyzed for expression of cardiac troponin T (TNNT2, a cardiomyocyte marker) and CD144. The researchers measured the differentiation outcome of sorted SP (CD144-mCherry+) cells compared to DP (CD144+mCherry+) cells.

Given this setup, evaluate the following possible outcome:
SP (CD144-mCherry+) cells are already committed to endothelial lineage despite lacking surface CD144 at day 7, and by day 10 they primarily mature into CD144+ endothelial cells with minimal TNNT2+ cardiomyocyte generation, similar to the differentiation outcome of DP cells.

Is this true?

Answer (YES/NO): NO